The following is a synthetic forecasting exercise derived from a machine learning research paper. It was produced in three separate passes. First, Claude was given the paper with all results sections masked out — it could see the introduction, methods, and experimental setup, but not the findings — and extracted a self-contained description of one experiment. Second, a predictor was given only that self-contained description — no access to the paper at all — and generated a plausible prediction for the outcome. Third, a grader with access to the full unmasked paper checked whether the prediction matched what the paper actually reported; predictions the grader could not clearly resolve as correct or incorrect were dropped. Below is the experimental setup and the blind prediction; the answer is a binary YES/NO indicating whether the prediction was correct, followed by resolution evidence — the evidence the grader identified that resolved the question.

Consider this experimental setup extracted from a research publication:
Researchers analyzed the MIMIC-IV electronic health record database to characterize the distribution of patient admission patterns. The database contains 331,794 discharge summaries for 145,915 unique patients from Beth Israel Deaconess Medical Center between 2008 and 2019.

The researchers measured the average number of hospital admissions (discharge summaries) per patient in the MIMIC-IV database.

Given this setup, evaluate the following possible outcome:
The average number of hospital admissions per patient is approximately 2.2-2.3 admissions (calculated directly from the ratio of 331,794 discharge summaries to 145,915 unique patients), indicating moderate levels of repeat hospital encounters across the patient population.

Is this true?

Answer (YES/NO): YES